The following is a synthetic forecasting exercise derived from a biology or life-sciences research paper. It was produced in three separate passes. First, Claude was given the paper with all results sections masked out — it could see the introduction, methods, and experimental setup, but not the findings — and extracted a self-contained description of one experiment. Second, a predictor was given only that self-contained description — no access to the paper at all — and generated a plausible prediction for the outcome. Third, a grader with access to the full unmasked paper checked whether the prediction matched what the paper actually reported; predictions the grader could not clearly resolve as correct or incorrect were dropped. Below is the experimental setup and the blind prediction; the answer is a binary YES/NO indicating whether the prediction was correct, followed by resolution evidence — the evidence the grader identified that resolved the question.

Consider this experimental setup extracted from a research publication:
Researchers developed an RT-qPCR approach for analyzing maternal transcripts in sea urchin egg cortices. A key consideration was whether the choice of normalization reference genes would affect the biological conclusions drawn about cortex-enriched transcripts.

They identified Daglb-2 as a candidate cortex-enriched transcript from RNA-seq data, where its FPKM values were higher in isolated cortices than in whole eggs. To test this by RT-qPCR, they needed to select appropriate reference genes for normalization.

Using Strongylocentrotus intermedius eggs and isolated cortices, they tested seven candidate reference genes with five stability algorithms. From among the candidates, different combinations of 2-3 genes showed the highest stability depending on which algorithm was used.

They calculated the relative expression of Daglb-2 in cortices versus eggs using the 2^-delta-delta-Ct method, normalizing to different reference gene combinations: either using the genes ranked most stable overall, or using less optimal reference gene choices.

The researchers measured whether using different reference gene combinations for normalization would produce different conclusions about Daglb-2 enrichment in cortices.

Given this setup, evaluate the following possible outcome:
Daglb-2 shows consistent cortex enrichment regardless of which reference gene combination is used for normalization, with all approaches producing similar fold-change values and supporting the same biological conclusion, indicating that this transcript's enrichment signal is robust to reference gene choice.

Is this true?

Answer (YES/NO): NO